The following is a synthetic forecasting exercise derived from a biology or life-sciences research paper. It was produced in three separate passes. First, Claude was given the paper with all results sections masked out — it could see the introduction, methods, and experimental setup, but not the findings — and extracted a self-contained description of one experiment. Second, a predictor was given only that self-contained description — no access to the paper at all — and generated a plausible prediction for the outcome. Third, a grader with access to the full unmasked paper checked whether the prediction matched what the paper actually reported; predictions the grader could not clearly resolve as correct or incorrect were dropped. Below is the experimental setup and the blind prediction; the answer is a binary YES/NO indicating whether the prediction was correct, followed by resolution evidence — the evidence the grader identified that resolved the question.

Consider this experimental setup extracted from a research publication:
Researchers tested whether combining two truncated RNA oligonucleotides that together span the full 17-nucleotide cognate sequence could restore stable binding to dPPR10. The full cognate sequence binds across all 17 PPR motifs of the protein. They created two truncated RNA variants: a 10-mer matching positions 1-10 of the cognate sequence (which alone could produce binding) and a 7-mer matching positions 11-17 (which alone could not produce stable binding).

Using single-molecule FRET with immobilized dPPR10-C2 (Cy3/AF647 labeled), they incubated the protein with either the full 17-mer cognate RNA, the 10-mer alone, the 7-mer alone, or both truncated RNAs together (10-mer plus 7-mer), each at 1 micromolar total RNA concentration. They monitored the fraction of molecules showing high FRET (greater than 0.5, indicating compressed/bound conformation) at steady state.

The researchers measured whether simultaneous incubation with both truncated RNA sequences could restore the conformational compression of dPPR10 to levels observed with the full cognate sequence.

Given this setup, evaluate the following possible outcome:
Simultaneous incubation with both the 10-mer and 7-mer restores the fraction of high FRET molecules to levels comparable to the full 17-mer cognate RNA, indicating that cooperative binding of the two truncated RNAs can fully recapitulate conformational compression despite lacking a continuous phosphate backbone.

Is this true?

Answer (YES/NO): NO